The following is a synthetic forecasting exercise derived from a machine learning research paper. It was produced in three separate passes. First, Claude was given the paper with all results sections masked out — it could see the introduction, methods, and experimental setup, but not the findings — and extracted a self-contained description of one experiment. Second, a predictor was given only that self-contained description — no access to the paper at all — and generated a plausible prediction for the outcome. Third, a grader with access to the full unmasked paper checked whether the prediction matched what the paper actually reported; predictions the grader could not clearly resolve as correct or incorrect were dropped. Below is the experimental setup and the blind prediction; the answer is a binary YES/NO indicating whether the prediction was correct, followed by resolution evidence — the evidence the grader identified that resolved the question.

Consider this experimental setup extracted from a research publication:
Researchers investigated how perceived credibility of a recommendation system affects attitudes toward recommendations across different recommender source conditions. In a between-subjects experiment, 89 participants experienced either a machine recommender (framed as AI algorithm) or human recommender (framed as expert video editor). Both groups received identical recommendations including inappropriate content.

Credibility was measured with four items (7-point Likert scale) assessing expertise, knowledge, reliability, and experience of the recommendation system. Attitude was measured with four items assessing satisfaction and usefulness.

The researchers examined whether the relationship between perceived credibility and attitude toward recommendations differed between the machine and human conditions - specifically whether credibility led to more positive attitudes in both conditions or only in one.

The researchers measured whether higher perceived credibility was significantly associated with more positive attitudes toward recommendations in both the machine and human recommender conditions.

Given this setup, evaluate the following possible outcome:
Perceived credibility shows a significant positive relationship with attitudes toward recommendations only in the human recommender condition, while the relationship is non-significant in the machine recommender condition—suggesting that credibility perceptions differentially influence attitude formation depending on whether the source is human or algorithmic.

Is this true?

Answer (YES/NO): NO